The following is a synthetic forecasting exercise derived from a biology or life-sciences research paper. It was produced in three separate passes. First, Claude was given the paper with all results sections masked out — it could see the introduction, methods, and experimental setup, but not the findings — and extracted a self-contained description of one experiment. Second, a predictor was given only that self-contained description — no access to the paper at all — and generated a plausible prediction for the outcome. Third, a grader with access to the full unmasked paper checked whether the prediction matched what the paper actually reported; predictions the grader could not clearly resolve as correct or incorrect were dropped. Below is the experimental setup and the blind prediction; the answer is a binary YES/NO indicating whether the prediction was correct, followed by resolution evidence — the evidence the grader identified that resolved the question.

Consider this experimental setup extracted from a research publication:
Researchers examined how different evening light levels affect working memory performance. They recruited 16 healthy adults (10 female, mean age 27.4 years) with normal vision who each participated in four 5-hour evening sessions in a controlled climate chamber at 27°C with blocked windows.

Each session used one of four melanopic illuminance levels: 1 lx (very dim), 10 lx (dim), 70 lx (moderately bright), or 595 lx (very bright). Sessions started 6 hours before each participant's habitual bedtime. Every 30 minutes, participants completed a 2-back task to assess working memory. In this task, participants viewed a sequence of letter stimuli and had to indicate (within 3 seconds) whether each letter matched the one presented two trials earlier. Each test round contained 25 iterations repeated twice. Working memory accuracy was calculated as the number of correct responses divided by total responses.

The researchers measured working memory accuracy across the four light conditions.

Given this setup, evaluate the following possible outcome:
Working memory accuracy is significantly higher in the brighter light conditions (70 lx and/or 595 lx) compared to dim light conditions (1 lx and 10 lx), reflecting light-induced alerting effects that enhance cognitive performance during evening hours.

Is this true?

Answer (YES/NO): NO